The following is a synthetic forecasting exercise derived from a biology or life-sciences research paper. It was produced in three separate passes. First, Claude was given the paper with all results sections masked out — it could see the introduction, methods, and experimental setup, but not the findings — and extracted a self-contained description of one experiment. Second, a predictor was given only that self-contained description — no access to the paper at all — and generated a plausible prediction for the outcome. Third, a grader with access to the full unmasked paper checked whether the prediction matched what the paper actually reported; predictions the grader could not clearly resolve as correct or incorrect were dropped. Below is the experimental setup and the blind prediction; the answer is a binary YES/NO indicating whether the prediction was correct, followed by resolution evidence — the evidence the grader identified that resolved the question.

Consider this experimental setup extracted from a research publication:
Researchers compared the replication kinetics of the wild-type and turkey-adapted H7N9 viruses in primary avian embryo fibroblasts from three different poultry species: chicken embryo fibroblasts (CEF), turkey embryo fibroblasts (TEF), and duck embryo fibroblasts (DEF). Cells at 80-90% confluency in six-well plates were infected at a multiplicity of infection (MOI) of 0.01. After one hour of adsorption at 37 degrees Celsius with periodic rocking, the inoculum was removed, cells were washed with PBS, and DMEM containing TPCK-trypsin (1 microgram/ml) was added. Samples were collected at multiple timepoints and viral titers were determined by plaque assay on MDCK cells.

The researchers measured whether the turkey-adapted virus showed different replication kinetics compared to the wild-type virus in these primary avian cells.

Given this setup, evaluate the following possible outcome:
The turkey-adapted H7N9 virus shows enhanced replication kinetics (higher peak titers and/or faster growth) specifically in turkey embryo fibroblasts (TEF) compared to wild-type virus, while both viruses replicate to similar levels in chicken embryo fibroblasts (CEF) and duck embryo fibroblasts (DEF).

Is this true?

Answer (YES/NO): NO